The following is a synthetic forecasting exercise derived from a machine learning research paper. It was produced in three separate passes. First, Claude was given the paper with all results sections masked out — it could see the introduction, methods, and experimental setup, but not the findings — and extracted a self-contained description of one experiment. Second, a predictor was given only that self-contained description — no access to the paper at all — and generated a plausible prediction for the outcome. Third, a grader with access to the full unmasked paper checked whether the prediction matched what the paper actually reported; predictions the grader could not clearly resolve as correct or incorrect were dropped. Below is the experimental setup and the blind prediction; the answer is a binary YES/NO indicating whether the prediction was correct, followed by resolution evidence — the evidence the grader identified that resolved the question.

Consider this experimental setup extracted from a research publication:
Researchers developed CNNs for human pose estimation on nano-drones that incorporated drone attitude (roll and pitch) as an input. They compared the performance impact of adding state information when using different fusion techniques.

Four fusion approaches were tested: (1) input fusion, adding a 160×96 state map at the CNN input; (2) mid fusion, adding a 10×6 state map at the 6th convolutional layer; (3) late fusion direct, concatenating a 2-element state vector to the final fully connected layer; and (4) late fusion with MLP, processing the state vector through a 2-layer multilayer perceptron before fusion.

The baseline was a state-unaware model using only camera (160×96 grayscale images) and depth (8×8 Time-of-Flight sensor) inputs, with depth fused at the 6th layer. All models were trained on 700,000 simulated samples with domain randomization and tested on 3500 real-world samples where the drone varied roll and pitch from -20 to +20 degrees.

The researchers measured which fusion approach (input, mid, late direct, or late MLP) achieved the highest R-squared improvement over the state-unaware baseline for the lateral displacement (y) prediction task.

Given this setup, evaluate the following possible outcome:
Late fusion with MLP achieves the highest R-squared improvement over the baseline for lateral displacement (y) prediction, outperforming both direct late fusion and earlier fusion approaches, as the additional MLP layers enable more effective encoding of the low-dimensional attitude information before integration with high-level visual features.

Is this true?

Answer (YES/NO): NO